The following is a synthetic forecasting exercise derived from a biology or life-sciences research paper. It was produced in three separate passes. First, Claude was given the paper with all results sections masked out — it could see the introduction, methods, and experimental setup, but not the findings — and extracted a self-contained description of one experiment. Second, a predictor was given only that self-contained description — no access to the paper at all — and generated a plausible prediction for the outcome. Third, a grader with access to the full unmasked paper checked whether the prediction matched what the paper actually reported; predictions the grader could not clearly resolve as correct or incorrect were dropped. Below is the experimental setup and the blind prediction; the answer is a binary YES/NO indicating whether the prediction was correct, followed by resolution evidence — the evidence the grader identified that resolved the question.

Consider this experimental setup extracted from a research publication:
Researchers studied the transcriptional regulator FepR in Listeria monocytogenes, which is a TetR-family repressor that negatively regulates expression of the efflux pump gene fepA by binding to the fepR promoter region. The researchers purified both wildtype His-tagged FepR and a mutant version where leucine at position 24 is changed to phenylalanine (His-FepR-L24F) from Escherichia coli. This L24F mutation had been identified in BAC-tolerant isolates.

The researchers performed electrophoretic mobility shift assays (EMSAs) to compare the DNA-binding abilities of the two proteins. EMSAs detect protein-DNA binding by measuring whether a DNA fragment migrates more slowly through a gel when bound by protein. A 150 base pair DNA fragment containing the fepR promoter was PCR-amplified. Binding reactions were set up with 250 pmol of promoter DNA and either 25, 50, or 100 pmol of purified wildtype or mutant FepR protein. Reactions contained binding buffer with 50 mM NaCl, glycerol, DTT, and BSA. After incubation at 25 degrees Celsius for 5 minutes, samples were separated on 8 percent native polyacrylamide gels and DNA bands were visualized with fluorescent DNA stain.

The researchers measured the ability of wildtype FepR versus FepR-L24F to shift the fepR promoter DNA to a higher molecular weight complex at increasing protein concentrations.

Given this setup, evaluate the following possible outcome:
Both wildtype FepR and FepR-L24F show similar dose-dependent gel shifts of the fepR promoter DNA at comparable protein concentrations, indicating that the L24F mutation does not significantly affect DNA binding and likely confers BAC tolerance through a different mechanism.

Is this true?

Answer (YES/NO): NO